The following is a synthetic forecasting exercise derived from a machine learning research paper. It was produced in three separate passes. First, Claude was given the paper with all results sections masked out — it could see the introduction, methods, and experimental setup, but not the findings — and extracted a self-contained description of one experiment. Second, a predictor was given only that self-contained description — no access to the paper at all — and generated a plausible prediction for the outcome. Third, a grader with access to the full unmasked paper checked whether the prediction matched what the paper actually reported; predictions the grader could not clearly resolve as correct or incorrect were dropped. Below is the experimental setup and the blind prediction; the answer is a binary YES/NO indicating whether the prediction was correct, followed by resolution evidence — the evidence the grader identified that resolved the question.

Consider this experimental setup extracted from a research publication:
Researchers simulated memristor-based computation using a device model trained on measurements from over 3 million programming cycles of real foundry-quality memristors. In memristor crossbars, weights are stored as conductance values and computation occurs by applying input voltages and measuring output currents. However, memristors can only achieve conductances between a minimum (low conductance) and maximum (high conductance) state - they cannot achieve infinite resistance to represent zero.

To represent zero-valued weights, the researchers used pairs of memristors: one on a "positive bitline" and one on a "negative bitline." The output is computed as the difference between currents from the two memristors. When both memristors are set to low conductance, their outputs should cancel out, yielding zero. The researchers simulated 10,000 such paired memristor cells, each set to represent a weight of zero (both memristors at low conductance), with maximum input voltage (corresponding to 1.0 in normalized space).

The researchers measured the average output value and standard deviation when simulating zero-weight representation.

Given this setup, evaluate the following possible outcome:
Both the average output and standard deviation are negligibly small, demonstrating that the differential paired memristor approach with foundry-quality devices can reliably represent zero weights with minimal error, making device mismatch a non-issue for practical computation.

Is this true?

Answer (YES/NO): NO